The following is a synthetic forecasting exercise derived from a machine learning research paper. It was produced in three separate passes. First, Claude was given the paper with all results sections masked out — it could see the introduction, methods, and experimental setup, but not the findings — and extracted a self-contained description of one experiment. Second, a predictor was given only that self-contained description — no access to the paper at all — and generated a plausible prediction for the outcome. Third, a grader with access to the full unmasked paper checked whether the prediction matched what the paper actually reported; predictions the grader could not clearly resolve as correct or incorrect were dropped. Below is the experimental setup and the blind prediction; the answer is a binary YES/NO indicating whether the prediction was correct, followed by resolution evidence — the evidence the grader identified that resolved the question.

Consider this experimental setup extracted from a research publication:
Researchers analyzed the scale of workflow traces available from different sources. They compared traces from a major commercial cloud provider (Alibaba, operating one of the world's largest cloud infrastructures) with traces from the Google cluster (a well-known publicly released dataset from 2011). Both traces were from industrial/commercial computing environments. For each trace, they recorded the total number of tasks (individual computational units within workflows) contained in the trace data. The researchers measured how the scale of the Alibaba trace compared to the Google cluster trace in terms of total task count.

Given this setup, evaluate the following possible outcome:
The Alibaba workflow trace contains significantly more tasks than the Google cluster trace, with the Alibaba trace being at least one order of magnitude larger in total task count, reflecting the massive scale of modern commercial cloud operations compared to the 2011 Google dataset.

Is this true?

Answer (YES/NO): YES